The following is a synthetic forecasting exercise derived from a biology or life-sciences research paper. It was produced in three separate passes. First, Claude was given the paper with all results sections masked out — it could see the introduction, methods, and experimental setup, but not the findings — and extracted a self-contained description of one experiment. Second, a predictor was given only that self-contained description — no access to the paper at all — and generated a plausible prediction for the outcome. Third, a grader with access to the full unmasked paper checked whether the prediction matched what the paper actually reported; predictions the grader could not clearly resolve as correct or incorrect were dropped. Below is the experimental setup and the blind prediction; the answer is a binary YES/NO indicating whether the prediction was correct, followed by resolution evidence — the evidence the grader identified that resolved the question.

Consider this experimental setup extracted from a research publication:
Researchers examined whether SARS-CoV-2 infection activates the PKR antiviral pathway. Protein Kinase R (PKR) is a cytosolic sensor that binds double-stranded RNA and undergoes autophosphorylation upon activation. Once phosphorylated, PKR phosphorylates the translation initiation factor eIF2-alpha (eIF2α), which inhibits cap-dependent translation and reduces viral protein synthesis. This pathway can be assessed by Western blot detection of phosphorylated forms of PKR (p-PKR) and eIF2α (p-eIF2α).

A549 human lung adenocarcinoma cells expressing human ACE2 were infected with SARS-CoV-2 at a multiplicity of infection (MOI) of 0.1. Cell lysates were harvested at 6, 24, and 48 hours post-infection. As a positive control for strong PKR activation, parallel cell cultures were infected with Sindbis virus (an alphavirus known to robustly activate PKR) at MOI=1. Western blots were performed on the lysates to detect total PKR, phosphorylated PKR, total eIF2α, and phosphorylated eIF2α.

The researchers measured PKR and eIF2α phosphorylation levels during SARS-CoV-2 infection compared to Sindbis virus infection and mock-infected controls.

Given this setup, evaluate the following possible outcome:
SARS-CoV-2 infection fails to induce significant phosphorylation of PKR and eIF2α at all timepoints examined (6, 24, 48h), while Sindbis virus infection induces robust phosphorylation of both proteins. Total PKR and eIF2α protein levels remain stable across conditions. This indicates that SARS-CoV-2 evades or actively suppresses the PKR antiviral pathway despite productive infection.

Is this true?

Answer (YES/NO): NO